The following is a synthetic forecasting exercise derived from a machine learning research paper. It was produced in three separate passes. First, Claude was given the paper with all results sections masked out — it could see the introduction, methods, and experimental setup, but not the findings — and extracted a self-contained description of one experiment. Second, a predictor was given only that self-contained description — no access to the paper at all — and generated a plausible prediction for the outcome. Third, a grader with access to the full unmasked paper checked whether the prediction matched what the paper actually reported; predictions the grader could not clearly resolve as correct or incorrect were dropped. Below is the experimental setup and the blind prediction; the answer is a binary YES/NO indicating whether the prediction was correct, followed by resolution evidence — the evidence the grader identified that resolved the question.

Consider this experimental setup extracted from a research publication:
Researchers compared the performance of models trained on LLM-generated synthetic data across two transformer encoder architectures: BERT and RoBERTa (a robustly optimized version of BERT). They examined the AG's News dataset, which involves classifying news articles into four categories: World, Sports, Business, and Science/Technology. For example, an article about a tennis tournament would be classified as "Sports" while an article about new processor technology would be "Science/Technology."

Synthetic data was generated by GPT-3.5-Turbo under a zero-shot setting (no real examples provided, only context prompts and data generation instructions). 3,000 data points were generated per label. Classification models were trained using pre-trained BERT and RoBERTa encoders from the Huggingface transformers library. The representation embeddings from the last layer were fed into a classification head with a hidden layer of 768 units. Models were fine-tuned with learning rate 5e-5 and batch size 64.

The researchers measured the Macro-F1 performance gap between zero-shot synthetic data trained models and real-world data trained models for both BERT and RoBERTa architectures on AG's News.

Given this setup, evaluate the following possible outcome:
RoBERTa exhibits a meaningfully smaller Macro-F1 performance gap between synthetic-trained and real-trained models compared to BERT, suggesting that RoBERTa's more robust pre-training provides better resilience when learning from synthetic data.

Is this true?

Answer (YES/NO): NO